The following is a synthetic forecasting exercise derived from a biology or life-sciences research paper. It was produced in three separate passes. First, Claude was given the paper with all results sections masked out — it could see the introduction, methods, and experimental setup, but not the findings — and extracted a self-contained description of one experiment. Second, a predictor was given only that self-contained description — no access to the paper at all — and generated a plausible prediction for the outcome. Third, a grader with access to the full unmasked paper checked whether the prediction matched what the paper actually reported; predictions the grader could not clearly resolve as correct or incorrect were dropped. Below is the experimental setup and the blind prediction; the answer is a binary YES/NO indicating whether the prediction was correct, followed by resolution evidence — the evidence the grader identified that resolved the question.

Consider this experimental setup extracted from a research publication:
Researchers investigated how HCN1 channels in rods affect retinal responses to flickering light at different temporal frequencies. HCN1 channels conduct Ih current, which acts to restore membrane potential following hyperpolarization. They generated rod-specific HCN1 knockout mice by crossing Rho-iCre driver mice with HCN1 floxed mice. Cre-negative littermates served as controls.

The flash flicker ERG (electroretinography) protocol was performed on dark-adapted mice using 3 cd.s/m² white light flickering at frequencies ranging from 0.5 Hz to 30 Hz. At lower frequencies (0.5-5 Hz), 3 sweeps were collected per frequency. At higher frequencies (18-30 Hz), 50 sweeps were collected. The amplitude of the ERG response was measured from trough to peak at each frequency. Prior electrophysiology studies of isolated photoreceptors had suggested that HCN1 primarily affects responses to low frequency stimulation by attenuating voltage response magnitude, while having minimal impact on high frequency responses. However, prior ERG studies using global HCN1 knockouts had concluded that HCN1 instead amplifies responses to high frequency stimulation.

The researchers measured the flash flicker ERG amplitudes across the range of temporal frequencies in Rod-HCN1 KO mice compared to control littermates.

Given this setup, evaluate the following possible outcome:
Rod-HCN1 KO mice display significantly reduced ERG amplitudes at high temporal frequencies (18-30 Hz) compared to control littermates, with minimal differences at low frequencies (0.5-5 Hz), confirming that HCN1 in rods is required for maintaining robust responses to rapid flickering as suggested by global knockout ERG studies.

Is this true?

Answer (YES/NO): NO